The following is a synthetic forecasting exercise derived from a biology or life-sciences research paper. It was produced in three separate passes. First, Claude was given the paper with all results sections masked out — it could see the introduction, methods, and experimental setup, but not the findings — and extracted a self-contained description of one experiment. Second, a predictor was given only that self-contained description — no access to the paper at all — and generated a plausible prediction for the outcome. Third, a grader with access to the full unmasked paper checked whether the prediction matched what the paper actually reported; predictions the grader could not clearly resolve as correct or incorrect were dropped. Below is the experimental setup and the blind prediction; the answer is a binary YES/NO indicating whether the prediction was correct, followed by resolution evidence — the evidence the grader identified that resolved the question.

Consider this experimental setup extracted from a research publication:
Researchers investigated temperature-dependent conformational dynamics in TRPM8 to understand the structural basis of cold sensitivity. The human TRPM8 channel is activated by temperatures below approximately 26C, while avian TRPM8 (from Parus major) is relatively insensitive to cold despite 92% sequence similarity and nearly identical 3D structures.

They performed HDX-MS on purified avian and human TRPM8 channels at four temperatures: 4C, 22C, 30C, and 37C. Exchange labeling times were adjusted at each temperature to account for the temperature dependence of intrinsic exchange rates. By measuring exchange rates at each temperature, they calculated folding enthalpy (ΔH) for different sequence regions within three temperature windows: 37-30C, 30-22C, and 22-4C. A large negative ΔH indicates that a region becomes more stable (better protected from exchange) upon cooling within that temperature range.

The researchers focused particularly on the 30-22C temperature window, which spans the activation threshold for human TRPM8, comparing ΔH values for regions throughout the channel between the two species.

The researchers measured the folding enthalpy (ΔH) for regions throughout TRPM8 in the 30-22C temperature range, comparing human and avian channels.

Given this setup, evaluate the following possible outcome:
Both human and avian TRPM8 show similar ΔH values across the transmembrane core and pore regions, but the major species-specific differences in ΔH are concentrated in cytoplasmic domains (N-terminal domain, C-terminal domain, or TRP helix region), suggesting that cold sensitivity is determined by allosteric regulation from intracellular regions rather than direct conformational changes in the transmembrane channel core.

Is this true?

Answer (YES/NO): NO